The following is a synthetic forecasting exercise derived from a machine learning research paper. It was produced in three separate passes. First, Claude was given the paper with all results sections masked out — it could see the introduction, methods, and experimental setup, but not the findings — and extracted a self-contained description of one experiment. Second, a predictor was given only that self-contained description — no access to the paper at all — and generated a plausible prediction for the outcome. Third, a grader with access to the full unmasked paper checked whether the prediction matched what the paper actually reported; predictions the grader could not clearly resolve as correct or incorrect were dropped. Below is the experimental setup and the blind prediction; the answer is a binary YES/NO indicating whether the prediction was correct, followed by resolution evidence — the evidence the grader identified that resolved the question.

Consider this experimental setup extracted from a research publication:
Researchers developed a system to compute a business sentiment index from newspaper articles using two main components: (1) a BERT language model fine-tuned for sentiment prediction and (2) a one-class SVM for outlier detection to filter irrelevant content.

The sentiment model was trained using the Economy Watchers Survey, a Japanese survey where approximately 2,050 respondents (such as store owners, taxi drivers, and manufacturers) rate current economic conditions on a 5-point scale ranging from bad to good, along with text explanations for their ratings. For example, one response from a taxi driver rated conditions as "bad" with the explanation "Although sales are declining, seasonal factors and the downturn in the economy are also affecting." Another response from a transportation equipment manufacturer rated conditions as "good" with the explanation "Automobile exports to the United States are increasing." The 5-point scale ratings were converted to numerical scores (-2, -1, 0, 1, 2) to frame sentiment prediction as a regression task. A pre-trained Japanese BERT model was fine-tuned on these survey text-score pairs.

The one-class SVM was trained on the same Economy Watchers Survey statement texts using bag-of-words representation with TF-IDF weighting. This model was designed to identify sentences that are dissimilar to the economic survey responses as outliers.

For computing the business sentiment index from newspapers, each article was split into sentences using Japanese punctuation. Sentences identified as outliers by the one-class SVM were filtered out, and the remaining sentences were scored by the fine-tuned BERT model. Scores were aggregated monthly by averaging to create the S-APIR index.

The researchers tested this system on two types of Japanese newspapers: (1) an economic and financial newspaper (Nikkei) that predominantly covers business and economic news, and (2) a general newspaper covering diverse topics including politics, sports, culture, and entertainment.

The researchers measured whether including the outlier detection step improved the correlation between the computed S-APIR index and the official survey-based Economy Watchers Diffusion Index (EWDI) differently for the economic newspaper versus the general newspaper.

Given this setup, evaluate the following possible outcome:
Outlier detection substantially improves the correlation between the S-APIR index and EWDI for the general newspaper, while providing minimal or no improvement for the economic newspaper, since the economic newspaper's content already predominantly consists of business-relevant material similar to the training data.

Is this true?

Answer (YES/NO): YES